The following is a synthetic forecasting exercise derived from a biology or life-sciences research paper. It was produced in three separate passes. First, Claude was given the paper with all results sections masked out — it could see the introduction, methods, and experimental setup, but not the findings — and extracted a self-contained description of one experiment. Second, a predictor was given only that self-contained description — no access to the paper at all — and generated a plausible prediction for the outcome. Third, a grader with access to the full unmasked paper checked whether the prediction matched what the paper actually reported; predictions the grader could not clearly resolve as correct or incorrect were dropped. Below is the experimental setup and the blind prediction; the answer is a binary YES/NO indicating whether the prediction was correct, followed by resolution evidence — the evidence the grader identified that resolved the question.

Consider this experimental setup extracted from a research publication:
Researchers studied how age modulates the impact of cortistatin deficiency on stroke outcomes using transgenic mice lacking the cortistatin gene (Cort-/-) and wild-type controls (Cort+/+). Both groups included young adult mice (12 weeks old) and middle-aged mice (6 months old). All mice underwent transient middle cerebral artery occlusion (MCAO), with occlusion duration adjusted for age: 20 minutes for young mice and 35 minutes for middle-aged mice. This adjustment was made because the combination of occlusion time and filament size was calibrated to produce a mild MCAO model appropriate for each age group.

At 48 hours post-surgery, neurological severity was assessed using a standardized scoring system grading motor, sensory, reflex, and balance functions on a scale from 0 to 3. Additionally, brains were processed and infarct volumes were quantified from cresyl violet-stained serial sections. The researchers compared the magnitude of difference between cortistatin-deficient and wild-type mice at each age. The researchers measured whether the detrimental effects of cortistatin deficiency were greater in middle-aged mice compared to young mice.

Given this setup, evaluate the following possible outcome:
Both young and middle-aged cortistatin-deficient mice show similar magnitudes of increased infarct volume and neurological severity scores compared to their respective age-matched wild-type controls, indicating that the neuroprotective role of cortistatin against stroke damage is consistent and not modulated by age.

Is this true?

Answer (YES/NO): NO